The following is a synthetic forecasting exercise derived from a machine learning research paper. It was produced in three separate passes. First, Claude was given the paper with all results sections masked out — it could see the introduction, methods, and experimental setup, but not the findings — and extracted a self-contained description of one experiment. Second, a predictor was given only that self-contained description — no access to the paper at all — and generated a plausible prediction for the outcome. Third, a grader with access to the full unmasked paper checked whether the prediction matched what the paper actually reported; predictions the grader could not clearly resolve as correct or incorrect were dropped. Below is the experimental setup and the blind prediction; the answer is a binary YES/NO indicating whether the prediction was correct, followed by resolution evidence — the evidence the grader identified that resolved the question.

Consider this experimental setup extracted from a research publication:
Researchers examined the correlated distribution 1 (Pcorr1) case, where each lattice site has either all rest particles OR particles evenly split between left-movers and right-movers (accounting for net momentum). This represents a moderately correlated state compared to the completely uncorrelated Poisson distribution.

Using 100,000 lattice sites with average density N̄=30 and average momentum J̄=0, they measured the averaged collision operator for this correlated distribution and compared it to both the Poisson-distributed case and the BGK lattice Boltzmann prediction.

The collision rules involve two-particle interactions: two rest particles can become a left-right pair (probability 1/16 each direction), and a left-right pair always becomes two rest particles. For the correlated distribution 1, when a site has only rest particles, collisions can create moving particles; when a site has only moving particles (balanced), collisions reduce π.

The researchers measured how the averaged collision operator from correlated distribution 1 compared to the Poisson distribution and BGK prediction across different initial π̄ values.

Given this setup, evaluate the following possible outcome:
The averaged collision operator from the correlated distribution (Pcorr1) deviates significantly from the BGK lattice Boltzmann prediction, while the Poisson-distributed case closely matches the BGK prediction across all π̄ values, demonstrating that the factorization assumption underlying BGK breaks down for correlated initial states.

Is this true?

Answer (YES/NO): NO